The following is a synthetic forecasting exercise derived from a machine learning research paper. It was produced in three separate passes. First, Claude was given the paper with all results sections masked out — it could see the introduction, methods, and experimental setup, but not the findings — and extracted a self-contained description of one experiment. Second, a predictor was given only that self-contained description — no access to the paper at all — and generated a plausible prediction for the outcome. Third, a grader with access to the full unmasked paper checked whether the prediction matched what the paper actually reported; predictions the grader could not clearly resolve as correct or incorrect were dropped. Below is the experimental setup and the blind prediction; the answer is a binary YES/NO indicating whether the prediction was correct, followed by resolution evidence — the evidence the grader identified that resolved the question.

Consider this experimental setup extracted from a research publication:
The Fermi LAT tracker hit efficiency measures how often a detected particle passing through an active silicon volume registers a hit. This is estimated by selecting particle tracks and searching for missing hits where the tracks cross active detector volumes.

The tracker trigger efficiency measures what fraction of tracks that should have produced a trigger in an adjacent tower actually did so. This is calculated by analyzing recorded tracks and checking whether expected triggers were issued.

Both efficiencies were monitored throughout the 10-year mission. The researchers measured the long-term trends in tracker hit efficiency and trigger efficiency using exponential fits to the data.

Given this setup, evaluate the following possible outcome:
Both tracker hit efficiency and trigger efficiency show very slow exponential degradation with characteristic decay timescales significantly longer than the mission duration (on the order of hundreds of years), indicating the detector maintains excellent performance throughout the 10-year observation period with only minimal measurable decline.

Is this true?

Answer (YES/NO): NO